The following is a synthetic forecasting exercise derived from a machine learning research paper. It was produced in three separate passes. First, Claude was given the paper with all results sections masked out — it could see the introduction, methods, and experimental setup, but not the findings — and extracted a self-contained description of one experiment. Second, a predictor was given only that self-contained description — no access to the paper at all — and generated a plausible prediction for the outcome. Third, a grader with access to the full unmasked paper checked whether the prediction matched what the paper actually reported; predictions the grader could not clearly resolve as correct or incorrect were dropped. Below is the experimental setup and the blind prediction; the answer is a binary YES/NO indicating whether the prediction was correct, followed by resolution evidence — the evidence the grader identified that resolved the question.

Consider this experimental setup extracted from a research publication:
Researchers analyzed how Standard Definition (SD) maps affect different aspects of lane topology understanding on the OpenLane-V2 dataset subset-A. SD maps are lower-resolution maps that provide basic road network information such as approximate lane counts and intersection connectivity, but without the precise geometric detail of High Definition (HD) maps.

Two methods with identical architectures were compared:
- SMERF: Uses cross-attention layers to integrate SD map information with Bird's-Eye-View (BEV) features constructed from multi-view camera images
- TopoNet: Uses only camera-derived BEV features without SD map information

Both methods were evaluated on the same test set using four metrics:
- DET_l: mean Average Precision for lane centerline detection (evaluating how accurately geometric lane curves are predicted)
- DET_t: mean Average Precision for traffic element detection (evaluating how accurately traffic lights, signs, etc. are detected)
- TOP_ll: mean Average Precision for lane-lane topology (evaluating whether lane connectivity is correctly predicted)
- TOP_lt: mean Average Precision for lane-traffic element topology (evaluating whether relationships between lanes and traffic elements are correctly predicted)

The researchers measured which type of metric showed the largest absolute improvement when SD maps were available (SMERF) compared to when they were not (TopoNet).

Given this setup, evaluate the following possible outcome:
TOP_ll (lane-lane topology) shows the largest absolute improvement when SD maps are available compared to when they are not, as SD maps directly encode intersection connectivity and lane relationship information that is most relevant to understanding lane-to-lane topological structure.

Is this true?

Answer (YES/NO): YES